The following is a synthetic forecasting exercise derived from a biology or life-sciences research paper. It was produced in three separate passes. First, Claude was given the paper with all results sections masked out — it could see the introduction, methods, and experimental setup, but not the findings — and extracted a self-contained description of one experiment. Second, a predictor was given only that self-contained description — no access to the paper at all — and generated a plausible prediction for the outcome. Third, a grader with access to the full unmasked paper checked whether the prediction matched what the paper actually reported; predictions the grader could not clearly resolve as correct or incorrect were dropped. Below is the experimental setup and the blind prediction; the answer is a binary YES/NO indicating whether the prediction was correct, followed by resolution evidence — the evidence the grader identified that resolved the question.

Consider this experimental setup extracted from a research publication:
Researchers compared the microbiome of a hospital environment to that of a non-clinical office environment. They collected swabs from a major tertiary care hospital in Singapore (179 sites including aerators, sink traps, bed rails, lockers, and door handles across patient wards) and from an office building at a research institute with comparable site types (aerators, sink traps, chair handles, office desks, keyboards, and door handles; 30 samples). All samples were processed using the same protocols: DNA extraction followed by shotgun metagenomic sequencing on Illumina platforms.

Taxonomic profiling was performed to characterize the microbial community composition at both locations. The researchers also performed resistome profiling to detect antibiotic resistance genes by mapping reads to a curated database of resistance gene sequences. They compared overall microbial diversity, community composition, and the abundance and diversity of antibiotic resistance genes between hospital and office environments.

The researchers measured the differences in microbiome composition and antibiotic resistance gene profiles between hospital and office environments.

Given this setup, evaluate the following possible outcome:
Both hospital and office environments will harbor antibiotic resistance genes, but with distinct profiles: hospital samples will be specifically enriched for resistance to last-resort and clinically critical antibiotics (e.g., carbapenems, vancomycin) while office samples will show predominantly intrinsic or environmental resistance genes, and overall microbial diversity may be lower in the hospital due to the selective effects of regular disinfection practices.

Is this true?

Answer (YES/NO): NO